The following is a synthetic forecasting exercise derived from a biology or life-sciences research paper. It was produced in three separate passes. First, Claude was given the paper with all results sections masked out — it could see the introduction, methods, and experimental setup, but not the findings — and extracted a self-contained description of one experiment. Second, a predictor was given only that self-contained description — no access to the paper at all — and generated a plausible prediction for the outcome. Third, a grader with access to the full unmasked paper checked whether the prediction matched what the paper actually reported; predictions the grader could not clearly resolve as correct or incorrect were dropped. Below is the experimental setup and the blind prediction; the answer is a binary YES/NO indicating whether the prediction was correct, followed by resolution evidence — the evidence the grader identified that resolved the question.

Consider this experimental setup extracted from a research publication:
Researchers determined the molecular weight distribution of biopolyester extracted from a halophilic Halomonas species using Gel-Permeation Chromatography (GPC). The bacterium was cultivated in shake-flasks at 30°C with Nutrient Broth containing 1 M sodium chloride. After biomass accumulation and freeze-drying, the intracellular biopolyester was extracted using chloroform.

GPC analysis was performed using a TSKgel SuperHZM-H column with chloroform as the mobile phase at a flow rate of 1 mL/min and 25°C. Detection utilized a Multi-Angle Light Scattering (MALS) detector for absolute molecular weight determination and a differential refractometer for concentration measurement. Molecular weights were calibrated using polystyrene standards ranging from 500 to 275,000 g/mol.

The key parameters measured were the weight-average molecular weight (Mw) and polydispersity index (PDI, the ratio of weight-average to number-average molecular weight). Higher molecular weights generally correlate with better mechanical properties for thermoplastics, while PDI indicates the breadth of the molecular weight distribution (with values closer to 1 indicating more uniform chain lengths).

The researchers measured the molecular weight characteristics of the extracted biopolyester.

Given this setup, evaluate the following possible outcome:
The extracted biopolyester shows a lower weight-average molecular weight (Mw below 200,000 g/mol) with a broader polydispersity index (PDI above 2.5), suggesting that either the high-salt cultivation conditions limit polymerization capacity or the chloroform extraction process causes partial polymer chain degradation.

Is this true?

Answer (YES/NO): NO